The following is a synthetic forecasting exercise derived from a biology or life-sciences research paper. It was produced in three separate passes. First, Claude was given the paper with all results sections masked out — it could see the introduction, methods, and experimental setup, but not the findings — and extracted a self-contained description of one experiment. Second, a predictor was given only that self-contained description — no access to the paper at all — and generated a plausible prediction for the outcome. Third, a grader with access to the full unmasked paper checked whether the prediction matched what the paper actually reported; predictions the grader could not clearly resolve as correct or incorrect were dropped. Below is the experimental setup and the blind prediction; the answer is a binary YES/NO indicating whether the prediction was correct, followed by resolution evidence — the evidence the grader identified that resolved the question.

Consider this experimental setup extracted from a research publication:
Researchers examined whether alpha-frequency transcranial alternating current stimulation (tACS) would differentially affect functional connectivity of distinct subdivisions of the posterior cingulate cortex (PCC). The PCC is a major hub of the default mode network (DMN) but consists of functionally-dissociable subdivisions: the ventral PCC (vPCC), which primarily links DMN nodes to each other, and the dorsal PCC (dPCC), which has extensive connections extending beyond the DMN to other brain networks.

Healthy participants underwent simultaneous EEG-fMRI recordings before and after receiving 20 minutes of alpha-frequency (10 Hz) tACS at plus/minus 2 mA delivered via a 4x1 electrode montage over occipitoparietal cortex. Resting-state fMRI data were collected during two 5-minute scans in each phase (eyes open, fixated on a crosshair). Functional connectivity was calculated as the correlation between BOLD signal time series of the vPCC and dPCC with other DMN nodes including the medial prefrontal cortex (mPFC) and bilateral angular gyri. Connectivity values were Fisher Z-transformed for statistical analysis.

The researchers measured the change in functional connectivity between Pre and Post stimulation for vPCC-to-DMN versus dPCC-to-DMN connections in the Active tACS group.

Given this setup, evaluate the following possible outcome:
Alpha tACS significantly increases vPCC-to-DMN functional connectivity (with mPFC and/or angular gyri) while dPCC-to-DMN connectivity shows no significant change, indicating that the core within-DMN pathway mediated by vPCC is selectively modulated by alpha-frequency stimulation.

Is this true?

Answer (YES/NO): YES